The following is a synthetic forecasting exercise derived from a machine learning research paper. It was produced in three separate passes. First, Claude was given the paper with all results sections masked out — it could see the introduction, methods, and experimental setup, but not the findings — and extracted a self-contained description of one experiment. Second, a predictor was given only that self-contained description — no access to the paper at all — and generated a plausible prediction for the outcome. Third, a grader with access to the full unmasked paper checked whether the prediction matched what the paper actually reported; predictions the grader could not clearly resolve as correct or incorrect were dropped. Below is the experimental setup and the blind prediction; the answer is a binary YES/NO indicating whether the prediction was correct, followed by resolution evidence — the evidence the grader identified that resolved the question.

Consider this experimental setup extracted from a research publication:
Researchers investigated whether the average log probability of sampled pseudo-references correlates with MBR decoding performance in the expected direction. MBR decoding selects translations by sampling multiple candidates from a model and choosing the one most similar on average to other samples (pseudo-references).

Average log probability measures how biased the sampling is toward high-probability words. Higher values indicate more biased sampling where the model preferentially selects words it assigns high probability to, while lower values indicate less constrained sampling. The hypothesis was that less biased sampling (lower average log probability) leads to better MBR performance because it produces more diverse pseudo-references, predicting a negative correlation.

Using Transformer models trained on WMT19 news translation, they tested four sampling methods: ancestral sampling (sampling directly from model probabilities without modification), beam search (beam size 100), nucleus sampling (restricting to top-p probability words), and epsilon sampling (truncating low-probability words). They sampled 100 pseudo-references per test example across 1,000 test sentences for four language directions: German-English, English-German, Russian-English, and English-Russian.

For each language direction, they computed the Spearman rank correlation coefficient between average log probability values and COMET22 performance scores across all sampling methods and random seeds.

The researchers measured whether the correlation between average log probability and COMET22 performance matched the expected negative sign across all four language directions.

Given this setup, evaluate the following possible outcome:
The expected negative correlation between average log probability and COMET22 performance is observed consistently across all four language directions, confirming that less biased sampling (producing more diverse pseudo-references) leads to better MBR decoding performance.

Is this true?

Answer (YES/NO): YES